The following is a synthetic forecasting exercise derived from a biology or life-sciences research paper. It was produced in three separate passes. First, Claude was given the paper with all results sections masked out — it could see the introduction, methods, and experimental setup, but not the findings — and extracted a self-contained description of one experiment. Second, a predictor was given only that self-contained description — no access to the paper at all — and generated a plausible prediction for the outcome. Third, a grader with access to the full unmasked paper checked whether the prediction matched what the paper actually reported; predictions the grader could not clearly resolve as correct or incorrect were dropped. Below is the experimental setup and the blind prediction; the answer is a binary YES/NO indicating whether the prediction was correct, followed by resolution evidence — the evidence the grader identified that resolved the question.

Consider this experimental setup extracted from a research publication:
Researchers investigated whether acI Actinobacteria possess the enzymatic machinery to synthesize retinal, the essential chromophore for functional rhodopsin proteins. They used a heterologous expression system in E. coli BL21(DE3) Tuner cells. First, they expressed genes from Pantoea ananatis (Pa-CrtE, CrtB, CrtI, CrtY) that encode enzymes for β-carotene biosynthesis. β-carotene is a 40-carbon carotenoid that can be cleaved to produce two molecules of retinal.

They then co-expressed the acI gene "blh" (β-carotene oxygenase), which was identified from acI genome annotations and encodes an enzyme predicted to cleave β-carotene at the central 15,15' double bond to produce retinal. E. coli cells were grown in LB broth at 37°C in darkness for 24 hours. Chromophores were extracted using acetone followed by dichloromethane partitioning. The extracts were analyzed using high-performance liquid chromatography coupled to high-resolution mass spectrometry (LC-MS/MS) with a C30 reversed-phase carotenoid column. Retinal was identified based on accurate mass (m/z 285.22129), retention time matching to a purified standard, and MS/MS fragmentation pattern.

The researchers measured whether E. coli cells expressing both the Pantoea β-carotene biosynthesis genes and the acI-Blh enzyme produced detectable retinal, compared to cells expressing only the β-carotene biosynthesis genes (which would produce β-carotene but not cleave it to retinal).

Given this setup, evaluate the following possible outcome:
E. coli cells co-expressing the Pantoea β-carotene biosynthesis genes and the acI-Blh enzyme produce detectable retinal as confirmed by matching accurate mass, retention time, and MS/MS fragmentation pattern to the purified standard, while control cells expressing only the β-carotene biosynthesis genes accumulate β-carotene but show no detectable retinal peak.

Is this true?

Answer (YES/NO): YES